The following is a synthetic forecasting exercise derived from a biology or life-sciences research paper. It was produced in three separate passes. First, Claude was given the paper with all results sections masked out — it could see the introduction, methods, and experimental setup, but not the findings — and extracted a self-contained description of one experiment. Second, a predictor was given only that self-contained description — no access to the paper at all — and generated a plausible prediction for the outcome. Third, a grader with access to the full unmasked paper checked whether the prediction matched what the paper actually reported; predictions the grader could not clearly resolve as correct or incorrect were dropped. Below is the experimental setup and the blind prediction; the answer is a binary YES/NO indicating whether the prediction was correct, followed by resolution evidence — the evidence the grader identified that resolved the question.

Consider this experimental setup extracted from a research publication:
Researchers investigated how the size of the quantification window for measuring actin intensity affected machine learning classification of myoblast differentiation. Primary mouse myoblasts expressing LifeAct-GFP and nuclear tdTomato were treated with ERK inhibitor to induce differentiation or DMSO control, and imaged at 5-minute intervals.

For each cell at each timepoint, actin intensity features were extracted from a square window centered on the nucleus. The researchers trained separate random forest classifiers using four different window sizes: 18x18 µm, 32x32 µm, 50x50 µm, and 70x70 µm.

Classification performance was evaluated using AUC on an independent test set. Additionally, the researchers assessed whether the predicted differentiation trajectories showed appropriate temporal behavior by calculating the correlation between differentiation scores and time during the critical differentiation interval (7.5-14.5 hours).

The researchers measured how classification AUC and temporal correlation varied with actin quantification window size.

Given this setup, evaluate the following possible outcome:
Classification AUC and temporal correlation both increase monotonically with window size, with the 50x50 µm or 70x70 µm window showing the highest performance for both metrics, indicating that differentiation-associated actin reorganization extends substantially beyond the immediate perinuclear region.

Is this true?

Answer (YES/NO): NO